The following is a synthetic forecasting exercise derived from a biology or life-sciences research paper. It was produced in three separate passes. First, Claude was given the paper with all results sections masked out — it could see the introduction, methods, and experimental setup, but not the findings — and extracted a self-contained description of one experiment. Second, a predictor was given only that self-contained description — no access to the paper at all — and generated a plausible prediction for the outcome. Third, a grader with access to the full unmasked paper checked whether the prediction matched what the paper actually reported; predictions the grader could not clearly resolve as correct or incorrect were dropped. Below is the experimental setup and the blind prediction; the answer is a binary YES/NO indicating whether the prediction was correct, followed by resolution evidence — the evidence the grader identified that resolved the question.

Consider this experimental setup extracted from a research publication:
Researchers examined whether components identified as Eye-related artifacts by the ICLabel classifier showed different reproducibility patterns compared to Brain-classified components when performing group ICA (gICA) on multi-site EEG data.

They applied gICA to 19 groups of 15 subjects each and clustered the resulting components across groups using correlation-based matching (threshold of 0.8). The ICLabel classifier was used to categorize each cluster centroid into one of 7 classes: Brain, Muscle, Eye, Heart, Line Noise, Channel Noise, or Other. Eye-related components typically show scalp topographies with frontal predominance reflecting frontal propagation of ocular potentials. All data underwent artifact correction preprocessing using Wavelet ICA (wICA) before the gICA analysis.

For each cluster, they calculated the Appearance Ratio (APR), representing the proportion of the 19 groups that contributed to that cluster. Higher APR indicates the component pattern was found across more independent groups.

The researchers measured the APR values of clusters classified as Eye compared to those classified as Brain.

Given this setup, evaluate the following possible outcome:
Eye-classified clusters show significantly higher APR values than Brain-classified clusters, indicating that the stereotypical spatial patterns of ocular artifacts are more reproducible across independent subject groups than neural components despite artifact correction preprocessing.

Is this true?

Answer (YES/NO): NO